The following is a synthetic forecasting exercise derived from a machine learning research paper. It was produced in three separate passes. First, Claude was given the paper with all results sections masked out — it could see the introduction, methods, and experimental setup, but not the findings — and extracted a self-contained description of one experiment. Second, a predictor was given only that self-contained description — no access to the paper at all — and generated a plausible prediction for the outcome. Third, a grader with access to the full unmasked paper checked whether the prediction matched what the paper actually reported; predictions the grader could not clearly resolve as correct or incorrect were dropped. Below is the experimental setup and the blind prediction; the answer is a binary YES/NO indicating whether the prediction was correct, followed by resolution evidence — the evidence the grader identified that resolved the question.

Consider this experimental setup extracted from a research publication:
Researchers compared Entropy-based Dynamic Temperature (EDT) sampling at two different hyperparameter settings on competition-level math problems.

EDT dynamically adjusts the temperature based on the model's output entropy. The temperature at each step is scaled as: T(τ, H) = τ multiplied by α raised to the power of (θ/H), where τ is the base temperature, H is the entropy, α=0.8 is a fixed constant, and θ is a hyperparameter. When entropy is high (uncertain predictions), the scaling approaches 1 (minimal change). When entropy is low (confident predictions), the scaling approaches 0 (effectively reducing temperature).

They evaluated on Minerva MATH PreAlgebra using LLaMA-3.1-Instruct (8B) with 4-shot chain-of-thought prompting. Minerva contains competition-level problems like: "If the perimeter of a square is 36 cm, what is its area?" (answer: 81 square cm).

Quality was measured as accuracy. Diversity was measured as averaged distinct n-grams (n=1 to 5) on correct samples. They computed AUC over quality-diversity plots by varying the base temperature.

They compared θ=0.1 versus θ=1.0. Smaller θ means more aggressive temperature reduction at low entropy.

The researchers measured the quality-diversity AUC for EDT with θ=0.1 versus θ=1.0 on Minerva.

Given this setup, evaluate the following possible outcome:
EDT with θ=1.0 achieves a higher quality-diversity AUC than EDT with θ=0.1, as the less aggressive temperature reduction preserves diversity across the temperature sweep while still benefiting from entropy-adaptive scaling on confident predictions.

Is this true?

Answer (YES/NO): NO